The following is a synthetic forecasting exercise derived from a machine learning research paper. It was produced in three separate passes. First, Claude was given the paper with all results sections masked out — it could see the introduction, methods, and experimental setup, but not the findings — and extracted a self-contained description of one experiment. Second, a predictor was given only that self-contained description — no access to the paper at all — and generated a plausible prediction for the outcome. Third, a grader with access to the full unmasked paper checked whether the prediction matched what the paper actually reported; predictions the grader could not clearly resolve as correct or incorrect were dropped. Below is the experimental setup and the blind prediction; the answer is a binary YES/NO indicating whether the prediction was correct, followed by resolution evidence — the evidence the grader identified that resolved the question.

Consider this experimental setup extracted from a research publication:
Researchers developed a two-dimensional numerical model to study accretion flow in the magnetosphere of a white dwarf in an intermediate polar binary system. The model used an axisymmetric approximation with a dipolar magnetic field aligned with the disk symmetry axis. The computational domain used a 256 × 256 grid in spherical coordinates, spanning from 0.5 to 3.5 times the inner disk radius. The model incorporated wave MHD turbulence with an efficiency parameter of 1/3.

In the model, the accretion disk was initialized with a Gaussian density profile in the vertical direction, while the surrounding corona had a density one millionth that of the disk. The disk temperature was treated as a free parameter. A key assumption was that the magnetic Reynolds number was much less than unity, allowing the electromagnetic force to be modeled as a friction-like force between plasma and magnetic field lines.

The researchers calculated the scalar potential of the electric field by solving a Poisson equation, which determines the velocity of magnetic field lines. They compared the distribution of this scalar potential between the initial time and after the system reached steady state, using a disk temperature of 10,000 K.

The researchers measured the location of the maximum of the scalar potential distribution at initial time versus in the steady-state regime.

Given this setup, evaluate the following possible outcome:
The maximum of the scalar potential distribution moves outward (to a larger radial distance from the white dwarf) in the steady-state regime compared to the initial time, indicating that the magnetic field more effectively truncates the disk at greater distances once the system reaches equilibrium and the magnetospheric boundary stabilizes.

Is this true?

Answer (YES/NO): YES